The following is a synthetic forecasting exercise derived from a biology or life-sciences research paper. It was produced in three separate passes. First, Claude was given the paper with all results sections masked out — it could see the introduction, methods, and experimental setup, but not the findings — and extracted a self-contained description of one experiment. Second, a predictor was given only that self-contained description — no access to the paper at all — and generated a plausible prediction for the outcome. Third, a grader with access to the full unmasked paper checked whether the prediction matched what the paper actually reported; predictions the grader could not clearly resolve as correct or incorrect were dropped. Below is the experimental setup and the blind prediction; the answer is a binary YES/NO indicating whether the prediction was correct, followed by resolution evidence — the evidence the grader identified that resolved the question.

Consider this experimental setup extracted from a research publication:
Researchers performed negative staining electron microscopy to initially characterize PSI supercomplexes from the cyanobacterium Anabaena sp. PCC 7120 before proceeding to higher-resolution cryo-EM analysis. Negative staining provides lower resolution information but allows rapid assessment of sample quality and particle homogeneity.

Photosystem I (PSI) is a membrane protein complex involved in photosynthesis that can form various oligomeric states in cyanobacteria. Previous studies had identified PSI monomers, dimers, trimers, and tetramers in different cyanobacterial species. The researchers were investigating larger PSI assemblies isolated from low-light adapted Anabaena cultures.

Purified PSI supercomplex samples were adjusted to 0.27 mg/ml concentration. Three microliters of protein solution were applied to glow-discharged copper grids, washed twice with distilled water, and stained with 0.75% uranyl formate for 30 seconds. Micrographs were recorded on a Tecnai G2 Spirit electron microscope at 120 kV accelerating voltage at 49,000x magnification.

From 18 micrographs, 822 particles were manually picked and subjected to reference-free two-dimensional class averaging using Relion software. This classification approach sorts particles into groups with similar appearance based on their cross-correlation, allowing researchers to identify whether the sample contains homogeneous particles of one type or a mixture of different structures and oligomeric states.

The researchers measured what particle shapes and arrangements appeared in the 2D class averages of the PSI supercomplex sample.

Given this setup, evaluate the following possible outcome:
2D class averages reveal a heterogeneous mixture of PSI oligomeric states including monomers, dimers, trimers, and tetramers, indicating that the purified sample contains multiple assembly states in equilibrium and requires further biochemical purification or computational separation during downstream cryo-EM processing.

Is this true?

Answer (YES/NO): NO